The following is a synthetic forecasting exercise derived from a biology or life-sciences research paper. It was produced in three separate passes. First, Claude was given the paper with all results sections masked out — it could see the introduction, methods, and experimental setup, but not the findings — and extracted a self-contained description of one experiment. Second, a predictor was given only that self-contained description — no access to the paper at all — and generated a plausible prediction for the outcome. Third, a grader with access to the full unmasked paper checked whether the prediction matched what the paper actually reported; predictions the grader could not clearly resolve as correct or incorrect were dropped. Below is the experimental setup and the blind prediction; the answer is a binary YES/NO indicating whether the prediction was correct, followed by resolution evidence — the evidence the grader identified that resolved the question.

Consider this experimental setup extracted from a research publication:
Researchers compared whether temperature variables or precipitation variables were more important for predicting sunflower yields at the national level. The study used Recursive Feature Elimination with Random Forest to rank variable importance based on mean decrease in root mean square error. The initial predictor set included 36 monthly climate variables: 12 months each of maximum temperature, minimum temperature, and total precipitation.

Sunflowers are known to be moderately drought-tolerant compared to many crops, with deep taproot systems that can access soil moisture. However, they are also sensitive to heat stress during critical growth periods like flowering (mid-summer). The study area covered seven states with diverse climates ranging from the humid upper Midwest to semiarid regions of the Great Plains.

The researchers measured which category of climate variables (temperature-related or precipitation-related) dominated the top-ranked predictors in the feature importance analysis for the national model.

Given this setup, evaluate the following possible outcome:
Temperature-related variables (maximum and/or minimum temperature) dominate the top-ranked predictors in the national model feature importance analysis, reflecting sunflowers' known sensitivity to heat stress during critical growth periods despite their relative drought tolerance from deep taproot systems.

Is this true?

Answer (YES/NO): YES